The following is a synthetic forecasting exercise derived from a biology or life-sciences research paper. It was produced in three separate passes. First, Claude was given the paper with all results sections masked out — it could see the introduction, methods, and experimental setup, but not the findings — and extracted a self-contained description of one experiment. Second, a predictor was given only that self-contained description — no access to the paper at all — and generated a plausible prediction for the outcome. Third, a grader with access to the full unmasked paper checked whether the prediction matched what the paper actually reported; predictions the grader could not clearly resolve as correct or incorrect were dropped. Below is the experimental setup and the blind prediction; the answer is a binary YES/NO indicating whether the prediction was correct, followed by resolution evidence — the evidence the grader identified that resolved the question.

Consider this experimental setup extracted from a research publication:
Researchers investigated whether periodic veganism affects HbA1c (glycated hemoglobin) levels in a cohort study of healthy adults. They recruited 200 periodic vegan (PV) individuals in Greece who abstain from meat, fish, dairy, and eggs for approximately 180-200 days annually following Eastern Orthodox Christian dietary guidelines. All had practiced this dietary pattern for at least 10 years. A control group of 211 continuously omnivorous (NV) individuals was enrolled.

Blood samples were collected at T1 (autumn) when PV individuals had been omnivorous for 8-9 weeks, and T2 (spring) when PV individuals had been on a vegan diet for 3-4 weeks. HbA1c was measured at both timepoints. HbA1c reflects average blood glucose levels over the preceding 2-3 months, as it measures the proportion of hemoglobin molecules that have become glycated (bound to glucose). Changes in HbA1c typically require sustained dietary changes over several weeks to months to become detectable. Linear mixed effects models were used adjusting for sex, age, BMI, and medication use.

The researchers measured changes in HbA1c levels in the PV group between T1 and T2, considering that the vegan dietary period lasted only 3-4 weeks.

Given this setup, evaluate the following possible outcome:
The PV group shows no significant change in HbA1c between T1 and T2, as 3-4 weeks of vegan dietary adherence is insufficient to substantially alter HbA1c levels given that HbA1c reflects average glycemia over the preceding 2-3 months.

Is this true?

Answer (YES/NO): NO